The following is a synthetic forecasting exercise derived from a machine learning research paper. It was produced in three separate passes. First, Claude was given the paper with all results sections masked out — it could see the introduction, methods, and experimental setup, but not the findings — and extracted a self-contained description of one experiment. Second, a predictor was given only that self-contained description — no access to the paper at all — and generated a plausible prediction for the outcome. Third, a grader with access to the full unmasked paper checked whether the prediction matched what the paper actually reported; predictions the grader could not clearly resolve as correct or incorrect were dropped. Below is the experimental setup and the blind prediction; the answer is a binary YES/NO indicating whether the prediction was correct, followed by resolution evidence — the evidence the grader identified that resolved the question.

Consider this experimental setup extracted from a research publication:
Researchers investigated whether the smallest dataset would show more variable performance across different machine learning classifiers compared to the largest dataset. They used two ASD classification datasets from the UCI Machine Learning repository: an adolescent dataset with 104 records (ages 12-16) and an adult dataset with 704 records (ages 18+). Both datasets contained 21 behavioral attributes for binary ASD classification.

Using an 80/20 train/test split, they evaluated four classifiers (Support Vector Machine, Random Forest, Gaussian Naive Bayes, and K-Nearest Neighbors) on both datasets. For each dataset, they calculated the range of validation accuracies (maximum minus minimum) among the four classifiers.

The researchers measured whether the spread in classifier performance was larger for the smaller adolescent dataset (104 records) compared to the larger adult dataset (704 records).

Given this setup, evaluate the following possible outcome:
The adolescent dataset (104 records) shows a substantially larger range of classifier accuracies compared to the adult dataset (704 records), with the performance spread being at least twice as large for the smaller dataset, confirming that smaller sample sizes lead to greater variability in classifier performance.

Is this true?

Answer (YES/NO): NO